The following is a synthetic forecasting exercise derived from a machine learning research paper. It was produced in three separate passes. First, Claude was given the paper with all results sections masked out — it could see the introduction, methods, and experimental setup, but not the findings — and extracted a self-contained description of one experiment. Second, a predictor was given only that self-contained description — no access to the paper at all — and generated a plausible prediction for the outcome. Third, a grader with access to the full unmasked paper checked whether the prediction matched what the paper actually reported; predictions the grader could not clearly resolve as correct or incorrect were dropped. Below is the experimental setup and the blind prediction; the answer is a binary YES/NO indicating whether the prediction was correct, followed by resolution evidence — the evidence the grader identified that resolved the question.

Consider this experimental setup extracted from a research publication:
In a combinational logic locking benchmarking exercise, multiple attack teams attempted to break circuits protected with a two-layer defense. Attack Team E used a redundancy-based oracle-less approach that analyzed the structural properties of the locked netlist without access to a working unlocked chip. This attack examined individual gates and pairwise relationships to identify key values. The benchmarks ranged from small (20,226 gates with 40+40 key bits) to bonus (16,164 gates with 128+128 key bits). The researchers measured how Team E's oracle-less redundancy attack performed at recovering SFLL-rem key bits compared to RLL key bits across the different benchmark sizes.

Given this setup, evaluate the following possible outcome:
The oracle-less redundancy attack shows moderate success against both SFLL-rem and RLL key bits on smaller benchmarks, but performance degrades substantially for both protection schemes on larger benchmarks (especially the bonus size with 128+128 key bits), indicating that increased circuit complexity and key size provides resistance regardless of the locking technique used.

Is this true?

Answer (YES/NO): NO